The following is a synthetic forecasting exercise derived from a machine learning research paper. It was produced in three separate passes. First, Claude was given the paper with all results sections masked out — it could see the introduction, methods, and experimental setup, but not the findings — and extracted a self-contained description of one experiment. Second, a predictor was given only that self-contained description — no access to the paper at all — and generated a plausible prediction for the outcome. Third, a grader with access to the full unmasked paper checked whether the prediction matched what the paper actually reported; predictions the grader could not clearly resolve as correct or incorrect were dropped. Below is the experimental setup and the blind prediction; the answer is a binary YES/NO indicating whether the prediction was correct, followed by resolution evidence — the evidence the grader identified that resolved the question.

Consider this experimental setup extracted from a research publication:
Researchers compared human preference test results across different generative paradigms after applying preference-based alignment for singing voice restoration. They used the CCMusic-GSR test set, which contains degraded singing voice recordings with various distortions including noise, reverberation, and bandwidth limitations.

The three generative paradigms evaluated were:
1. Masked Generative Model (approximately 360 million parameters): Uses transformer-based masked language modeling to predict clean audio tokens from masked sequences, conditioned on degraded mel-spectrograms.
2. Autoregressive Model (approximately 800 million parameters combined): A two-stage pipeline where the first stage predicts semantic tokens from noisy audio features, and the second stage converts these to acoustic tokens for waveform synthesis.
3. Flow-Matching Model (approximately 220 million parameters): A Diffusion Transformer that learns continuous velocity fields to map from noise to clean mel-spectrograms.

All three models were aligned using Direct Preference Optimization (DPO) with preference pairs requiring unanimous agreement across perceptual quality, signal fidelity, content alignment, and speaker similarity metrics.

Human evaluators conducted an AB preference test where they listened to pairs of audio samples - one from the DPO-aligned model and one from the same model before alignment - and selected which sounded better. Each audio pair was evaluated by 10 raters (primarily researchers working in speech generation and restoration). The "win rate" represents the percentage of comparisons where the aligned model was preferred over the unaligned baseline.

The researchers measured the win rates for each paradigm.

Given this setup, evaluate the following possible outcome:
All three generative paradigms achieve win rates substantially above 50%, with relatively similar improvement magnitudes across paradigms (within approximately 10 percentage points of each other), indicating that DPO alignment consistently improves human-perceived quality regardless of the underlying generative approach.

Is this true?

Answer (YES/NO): NO